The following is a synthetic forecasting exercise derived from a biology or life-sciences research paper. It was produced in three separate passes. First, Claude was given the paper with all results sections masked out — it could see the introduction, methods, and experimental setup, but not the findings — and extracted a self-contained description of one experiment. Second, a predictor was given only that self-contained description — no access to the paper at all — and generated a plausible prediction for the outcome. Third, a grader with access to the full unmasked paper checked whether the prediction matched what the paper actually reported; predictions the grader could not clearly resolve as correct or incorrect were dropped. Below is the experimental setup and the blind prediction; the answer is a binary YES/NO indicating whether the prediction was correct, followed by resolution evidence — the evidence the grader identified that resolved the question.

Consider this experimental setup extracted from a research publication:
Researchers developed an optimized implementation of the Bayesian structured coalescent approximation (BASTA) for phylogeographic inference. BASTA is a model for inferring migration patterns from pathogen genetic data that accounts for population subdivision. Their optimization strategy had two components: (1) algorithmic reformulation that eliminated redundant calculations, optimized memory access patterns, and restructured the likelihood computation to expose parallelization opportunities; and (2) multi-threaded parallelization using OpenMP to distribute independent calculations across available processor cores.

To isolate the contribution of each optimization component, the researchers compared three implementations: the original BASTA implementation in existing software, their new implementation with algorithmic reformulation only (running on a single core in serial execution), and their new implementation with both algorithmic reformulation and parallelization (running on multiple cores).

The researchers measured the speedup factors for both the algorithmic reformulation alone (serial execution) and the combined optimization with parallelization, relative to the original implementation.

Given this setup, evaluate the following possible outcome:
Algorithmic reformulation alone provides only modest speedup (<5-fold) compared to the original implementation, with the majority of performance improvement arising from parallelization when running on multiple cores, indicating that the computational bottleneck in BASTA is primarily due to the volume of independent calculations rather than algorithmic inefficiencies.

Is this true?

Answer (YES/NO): NO